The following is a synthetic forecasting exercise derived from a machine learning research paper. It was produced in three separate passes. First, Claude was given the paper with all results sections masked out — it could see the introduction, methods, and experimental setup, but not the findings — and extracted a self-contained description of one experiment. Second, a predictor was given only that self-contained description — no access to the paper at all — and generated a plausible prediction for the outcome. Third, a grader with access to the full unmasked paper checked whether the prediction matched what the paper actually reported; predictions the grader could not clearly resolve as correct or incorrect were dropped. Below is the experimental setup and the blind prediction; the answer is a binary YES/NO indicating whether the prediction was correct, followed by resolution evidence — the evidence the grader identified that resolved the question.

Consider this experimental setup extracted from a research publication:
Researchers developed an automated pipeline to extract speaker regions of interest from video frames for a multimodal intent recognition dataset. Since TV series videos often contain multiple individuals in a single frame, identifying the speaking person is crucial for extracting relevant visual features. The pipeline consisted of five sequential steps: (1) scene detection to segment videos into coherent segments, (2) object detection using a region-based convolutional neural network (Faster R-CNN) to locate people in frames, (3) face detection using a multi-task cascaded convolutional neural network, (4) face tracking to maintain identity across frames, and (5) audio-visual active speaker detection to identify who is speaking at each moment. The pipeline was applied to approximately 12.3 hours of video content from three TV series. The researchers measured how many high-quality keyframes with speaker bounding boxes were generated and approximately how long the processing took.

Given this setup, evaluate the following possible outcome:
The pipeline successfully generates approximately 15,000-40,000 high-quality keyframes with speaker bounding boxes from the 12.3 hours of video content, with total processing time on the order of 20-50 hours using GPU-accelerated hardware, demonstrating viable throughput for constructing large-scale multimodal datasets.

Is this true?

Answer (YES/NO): NO